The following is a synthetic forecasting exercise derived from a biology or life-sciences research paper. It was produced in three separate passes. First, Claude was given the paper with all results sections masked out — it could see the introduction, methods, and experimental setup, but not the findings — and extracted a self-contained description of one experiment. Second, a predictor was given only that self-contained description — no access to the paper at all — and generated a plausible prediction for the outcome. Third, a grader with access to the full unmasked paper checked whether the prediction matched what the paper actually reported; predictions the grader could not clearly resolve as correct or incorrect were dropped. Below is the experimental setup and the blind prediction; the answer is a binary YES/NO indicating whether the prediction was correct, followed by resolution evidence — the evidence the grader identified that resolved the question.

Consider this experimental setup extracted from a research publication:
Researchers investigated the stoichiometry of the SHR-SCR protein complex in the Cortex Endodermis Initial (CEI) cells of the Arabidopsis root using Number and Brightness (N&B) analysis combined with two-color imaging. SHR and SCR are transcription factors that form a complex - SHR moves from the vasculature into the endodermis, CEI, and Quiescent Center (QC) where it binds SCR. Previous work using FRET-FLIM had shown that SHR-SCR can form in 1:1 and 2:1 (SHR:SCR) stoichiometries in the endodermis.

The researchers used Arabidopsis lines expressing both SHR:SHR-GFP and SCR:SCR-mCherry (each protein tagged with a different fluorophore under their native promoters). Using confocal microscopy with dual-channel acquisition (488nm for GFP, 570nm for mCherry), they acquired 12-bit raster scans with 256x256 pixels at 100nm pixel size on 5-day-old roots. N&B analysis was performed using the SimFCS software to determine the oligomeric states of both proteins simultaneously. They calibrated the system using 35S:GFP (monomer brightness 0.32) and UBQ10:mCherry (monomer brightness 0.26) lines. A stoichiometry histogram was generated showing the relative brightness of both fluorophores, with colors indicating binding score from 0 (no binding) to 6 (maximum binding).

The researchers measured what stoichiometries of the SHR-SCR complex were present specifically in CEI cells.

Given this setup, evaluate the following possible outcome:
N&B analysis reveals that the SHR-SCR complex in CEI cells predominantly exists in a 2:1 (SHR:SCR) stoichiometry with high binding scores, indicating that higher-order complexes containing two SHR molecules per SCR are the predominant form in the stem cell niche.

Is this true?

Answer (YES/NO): NO